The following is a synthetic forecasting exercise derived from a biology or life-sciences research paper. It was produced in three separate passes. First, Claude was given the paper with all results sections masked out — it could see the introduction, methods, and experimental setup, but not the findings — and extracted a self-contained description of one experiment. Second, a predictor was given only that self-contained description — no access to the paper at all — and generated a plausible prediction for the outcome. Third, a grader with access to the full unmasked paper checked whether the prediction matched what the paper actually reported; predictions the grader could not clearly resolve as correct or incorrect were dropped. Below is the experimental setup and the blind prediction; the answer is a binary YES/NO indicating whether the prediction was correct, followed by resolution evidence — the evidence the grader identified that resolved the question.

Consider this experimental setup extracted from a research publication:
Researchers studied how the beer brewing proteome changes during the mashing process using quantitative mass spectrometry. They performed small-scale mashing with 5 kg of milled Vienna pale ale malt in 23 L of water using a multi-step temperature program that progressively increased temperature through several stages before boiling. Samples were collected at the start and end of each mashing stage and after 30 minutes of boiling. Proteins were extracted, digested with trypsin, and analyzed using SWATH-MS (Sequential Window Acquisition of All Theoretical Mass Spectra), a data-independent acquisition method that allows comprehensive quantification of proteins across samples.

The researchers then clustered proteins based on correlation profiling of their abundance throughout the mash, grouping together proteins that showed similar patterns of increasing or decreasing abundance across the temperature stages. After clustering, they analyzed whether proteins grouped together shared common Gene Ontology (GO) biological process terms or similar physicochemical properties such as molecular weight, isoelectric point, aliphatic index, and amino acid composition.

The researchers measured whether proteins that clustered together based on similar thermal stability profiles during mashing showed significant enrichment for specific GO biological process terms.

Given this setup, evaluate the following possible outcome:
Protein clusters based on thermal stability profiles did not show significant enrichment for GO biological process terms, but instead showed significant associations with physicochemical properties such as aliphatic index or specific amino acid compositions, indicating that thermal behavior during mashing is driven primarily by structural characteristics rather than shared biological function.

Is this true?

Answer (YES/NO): NO